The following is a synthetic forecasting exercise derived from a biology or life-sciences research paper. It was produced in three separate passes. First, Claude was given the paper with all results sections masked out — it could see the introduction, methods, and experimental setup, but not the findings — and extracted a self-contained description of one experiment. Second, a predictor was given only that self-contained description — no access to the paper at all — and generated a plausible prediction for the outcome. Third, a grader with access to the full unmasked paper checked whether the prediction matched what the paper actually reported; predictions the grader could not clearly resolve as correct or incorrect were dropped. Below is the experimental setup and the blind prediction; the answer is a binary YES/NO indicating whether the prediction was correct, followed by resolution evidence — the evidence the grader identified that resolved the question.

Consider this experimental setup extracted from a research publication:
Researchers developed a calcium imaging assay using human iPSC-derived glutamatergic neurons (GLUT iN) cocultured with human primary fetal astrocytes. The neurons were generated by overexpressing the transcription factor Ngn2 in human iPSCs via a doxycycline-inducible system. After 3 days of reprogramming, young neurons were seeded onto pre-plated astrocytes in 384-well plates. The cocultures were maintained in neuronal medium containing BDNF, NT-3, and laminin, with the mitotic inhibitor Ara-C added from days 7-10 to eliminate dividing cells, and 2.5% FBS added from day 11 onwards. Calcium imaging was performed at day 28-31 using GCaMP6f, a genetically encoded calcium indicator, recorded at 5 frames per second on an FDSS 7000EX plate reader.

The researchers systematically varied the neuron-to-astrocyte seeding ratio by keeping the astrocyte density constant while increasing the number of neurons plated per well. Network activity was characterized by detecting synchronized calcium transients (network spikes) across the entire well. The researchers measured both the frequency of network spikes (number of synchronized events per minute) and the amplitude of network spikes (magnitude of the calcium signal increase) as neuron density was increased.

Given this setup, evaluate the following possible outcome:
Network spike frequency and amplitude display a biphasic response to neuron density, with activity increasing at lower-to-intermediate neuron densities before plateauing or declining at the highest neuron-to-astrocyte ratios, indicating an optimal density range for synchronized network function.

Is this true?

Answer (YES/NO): NO